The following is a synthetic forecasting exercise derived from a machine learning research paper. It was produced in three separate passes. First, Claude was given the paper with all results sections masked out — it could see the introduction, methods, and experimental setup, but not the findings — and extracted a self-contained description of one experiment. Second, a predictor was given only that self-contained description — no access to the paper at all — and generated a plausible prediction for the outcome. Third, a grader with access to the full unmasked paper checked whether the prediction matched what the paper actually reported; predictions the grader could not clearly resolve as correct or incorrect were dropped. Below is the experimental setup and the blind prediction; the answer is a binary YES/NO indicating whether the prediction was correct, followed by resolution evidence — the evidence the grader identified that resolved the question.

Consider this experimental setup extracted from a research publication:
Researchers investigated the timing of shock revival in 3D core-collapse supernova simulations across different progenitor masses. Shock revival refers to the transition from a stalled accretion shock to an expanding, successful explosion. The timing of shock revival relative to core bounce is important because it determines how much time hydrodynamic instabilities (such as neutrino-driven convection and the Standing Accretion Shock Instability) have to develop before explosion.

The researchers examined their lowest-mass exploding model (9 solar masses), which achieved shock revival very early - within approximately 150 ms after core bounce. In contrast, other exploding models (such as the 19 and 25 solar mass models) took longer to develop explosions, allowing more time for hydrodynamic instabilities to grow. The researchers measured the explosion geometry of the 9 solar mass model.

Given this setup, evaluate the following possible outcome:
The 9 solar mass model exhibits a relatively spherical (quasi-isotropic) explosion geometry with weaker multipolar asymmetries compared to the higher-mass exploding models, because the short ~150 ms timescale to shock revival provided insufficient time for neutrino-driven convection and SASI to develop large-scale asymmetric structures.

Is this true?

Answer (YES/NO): YES